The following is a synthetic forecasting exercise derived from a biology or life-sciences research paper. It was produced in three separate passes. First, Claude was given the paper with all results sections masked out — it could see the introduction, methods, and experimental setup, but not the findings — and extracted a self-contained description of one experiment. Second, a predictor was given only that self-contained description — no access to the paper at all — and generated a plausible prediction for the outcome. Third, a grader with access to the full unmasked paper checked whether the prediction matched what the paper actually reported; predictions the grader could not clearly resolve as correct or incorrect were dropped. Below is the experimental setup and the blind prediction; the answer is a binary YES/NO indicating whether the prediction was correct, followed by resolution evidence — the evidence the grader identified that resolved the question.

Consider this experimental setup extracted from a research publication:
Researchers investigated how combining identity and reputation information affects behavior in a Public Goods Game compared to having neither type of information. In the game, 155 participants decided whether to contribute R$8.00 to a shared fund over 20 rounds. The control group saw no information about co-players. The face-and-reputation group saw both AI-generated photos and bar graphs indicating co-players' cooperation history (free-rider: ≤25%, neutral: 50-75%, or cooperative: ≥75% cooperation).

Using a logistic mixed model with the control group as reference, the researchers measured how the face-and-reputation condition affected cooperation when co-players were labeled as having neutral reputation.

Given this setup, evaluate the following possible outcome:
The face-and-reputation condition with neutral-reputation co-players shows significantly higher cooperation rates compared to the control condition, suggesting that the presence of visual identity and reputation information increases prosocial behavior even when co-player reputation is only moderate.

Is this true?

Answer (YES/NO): YES